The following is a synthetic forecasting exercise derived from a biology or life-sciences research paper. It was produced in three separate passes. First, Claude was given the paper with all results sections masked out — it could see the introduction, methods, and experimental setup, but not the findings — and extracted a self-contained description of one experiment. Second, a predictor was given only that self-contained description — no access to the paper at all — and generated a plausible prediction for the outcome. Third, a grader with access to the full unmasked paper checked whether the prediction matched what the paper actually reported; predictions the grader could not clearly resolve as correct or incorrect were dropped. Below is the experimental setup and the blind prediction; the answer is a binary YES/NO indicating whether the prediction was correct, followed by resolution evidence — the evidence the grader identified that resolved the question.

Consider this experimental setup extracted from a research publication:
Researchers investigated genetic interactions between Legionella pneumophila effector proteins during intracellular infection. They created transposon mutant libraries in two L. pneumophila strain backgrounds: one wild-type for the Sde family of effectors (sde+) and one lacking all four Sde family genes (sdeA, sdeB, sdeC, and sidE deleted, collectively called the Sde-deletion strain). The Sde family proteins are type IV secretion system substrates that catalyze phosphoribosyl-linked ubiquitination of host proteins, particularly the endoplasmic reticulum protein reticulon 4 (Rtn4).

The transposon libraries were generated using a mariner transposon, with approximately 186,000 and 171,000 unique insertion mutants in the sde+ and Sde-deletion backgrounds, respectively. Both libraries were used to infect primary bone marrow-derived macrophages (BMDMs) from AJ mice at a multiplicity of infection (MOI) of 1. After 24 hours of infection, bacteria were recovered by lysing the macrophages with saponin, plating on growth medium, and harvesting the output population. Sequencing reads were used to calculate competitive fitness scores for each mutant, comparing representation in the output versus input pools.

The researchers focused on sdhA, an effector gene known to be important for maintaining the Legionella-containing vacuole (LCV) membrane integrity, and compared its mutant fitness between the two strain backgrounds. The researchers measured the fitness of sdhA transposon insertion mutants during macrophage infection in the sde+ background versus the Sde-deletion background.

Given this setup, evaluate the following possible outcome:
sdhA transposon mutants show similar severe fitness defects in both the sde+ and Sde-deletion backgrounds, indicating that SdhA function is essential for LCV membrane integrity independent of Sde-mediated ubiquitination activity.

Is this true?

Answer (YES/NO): NO